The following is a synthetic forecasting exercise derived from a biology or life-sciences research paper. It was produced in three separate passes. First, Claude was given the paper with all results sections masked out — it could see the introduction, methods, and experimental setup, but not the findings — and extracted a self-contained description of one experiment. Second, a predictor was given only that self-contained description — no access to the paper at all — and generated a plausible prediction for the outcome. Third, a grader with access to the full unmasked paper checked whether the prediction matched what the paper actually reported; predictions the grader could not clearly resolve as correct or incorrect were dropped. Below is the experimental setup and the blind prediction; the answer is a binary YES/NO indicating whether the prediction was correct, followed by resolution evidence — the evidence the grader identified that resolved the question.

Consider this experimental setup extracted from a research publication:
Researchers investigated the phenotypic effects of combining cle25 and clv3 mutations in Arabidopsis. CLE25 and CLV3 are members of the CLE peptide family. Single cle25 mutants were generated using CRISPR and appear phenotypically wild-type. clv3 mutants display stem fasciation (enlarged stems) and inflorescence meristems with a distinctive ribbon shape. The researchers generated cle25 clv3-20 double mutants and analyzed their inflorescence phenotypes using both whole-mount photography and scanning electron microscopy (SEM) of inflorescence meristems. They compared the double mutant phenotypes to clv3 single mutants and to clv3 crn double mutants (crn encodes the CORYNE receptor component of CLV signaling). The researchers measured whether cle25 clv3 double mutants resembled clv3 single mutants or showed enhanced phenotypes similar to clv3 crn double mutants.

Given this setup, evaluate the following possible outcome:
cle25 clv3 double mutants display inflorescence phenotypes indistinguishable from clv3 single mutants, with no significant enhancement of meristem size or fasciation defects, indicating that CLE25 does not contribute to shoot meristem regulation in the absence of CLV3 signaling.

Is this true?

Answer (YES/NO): NO